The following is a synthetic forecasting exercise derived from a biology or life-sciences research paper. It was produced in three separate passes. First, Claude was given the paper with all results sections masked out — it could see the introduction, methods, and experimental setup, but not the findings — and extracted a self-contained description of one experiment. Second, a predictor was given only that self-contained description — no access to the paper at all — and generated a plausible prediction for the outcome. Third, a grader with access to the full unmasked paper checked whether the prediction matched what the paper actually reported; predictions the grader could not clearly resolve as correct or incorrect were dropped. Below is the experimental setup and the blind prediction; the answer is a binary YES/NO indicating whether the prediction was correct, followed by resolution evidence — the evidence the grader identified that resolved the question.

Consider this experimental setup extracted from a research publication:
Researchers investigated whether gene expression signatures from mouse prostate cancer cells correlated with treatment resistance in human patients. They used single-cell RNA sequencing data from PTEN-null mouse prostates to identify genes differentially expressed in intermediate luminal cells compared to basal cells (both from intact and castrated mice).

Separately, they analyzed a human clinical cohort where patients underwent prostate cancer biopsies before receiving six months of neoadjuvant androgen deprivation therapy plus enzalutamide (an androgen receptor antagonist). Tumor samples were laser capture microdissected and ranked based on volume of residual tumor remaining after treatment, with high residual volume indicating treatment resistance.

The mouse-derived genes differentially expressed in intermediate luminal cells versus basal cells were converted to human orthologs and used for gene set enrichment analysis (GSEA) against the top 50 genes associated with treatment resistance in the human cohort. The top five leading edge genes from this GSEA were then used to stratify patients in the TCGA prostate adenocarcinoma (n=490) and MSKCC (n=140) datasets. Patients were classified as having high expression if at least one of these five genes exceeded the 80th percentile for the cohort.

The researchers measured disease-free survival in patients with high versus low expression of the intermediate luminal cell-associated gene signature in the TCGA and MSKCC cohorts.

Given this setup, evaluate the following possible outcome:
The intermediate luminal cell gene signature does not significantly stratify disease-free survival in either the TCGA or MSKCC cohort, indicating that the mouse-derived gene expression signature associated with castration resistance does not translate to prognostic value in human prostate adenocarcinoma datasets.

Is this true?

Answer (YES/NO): NO